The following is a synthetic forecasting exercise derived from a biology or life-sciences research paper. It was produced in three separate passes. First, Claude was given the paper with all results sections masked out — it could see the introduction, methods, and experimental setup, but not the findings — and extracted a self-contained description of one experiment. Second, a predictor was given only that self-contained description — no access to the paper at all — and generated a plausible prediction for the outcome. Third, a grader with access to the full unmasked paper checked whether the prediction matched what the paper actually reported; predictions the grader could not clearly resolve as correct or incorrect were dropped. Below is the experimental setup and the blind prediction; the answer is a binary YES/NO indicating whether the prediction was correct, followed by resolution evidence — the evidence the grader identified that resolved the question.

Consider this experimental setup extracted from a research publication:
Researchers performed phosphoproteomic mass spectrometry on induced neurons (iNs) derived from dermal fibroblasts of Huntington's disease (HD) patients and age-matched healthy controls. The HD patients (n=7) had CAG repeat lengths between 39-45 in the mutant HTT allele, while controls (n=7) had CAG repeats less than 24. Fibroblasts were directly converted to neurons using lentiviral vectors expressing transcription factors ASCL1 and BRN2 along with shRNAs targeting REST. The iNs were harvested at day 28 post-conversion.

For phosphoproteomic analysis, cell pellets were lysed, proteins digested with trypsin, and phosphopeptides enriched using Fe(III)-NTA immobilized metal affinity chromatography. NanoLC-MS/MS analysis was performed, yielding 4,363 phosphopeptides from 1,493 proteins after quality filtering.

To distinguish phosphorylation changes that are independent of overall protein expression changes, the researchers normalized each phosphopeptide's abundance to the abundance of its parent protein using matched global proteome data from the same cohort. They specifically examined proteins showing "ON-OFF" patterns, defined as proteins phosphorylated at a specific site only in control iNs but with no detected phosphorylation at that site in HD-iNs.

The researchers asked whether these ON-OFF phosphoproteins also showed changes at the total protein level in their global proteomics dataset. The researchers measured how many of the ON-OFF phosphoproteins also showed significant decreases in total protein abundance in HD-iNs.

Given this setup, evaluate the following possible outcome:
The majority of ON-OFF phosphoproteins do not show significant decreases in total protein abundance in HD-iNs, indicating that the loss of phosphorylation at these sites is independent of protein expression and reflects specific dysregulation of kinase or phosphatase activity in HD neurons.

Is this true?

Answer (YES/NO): YES